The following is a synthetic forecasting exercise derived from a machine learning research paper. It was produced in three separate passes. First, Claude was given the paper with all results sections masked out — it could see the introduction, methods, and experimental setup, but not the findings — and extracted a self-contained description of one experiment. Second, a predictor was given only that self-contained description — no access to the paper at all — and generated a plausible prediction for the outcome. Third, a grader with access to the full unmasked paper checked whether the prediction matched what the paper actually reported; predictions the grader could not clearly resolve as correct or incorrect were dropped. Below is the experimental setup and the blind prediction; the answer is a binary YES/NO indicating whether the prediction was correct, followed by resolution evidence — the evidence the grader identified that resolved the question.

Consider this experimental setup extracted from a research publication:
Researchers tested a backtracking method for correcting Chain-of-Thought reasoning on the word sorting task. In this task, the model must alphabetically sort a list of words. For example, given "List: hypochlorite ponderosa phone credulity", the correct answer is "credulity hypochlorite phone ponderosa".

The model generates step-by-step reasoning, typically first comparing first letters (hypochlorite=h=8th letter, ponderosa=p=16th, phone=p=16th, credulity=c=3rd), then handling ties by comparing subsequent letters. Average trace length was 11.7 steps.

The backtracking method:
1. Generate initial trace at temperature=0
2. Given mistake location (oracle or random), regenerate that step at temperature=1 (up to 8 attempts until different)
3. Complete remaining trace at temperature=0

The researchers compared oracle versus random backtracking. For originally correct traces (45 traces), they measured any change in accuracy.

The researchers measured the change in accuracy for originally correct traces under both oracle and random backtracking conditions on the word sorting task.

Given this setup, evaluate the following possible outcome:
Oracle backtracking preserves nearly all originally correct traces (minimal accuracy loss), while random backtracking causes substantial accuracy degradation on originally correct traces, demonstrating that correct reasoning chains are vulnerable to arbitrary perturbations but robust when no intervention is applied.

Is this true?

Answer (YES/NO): NO